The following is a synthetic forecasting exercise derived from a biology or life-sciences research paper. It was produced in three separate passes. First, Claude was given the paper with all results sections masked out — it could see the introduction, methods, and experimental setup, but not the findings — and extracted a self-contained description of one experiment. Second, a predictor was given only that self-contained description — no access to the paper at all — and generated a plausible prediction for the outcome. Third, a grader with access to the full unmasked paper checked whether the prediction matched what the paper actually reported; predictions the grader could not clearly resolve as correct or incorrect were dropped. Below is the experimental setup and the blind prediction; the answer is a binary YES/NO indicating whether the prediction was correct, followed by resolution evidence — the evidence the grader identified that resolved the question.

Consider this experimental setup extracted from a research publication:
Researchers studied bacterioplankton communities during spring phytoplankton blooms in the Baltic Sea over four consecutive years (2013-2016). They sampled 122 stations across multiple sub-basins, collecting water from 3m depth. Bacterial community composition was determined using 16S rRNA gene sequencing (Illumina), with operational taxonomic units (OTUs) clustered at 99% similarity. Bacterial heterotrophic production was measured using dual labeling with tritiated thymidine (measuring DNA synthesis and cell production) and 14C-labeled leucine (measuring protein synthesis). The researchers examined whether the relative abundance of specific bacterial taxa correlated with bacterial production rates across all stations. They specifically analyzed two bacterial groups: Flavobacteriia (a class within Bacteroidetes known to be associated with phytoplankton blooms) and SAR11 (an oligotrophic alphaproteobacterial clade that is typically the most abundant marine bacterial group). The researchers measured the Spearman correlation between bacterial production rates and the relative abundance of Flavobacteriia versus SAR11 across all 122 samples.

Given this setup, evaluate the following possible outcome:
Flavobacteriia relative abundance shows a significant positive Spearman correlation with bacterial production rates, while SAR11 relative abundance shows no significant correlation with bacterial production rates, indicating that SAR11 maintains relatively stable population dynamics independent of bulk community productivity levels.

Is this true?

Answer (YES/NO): NO